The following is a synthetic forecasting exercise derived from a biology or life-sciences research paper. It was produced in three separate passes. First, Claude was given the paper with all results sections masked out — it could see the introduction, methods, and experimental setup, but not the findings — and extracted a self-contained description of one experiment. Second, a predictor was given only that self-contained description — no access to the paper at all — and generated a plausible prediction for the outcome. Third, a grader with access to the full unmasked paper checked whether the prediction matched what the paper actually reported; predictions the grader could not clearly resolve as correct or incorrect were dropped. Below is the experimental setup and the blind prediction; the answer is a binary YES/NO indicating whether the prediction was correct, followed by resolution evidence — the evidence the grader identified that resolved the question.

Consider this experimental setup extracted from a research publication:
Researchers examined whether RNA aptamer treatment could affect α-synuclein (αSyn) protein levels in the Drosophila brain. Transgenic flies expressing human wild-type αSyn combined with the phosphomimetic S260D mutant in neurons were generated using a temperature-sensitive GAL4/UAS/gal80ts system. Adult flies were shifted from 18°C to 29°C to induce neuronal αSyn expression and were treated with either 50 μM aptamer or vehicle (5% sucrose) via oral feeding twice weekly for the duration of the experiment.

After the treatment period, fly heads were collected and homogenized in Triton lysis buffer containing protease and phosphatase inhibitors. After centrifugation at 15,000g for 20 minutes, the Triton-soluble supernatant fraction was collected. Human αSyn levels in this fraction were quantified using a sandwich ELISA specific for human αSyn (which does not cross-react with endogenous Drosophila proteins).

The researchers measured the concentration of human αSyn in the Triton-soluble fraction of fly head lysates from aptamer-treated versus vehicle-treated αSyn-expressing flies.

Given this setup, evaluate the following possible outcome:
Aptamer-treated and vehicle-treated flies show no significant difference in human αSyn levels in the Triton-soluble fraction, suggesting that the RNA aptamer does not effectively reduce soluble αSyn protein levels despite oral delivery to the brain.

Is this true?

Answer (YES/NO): NO